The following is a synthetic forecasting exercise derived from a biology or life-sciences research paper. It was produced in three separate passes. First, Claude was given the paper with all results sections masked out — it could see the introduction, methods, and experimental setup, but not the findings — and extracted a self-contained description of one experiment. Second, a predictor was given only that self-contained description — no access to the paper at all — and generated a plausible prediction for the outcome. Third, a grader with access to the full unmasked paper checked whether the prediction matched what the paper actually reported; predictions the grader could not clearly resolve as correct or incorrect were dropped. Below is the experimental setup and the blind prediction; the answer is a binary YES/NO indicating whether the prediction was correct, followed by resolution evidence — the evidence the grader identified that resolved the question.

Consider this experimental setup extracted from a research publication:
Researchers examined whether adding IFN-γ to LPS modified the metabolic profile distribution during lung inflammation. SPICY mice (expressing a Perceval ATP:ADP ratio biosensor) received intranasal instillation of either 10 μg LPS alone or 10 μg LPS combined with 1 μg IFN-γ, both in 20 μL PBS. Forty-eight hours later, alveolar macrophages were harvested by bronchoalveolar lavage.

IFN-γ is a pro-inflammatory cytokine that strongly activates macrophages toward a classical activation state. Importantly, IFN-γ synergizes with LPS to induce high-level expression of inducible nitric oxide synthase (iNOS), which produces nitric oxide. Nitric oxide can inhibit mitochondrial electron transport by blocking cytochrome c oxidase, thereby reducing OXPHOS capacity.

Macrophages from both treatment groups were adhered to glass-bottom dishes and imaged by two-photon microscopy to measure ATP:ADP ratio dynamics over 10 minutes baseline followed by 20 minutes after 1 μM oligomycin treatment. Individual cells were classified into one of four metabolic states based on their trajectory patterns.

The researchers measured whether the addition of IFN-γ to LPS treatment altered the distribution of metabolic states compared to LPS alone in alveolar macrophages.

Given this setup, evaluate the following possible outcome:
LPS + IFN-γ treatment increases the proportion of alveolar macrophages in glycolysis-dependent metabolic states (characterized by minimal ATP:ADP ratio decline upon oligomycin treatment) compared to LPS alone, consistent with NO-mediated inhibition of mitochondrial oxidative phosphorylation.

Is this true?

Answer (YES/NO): NO